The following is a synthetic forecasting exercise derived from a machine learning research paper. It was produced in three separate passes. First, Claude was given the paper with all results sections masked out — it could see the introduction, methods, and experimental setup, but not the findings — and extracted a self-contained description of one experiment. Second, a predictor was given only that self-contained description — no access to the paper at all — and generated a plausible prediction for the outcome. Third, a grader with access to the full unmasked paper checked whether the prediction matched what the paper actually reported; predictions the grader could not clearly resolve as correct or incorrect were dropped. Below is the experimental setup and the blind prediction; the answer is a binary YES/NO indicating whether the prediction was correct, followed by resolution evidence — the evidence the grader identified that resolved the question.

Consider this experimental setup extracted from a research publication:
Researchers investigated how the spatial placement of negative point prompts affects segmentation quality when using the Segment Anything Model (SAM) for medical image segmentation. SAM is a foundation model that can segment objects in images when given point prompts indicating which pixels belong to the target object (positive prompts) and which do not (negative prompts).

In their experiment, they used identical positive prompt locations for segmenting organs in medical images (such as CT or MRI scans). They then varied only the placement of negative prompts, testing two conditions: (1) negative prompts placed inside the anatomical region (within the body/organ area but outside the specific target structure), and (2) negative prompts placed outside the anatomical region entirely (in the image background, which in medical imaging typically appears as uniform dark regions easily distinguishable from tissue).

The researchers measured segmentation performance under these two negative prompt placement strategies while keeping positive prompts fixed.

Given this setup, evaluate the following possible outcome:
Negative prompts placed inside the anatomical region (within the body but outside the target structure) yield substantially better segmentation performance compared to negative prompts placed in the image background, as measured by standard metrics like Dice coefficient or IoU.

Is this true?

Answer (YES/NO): YES